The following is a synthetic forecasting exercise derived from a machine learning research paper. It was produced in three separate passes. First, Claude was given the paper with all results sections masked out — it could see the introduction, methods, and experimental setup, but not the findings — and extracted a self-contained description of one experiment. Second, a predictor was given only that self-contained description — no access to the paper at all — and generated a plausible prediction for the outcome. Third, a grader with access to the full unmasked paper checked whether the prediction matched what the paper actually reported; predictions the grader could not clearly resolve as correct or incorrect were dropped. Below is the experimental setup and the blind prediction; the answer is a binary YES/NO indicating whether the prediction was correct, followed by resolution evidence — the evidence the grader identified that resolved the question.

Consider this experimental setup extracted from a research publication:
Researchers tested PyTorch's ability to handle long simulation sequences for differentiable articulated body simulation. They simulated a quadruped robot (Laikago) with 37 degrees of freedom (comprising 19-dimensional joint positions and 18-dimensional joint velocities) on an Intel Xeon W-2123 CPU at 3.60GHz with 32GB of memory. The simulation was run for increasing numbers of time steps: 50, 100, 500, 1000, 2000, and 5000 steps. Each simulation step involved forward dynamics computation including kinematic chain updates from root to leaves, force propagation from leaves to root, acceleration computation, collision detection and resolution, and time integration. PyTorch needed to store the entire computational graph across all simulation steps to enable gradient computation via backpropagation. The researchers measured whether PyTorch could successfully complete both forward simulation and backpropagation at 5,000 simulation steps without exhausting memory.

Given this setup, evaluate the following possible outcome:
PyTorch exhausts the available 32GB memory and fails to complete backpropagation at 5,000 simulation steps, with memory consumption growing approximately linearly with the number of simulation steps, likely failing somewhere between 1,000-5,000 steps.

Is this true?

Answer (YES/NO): NO